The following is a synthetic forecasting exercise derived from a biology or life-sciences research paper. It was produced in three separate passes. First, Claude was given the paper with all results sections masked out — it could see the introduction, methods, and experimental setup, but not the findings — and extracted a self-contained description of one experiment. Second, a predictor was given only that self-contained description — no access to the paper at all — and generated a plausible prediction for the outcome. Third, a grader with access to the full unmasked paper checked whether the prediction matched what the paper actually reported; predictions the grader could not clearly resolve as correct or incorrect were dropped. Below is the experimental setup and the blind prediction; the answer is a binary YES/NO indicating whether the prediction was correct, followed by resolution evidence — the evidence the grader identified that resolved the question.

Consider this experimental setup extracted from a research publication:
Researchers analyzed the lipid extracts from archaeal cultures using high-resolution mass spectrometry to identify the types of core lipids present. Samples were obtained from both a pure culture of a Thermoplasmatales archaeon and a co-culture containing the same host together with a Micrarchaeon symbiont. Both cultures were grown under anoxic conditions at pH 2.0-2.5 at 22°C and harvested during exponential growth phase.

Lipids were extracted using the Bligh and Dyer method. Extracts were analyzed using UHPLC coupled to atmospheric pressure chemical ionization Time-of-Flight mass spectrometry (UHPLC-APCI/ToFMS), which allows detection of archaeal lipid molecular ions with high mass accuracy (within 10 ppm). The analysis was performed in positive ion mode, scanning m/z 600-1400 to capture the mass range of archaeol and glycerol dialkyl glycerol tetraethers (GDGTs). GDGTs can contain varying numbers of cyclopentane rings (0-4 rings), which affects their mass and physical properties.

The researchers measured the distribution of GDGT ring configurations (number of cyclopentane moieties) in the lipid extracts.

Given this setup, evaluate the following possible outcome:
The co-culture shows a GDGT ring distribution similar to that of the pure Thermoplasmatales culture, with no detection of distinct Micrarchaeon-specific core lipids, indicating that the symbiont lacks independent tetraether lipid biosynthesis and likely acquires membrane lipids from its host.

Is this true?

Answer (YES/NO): YES